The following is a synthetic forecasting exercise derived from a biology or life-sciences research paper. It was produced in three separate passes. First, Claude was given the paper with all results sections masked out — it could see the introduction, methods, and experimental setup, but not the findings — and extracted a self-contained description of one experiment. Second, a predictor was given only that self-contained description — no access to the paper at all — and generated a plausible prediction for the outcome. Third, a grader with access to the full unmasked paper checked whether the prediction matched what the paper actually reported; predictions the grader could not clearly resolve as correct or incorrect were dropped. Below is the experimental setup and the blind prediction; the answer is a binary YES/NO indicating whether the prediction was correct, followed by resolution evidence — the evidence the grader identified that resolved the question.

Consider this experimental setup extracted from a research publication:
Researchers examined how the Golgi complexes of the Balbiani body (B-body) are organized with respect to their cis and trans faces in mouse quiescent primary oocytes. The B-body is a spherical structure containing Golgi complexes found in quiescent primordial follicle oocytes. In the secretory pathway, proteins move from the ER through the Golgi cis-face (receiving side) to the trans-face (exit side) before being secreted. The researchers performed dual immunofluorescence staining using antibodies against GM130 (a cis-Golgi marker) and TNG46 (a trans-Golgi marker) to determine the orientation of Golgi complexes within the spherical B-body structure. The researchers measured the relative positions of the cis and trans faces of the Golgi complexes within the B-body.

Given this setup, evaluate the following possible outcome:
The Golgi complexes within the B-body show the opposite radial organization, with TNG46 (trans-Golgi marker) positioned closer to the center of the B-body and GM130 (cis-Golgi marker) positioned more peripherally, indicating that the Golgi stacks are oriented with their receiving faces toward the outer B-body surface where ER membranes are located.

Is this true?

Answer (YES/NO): YES